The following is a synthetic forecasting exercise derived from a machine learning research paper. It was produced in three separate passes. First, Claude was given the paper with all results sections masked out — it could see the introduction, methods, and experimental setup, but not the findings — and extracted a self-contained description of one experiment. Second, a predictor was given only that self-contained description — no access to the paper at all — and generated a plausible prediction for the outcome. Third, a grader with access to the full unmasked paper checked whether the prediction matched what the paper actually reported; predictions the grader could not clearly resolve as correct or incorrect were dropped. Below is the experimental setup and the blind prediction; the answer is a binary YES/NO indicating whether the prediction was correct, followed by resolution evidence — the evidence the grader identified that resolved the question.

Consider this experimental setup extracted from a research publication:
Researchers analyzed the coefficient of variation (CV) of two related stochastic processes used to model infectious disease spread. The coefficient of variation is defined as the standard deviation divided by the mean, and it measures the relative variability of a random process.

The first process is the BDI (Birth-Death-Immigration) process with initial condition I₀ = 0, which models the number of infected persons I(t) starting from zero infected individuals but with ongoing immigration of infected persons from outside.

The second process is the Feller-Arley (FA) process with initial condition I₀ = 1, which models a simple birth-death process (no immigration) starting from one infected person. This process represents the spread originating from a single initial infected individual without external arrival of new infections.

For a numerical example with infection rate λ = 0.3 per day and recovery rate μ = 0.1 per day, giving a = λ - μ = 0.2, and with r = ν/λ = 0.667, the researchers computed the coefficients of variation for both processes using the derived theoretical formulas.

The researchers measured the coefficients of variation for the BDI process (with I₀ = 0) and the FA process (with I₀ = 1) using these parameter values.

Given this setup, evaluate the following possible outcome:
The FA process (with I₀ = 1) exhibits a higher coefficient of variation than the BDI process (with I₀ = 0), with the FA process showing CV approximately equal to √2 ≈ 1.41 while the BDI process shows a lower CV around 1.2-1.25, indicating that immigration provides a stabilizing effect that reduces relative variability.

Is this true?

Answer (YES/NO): YES